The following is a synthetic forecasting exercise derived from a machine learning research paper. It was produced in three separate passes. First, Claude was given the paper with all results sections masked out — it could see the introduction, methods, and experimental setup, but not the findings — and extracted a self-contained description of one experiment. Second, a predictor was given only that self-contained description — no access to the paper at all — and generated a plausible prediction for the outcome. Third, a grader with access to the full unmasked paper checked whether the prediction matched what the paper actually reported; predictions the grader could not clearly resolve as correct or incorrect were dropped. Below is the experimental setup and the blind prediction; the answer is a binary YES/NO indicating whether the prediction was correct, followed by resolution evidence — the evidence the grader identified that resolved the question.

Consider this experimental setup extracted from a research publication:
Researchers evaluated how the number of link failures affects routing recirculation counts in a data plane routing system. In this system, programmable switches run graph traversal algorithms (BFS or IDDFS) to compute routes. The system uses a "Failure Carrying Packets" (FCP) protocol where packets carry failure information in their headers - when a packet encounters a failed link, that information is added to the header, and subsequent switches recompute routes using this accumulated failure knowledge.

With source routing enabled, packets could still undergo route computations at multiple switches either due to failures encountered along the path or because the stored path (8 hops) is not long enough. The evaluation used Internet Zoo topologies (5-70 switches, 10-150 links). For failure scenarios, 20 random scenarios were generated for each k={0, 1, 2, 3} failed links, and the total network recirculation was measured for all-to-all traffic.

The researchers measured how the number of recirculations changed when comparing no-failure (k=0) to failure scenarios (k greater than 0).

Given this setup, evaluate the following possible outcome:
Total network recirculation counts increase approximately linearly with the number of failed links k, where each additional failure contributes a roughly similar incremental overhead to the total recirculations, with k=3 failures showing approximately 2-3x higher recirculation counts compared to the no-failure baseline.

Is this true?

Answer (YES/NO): NO